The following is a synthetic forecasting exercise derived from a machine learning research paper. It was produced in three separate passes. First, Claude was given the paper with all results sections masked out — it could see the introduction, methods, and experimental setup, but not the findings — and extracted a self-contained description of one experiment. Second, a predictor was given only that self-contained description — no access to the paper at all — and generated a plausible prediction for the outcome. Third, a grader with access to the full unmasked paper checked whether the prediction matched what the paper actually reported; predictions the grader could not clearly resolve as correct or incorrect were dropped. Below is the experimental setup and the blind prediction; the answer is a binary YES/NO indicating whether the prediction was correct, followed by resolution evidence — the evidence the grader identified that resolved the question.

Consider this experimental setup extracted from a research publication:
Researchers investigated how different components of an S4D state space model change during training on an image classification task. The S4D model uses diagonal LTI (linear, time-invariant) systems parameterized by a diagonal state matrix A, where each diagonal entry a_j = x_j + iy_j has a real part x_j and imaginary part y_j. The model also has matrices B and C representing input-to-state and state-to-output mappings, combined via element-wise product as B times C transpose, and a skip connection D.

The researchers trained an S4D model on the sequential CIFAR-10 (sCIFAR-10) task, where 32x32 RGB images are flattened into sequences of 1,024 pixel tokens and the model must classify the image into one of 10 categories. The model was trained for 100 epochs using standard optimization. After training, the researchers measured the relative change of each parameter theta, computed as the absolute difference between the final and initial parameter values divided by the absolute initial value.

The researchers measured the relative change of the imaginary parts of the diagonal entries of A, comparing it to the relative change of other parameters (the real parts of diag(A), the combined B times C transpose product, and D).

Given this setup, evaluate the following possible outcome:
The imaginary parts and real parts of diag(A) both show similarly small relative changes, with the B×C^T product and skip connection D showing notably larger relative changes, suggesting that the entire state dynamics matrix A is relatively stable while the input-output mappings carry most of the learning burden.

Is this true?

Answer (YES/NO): NO